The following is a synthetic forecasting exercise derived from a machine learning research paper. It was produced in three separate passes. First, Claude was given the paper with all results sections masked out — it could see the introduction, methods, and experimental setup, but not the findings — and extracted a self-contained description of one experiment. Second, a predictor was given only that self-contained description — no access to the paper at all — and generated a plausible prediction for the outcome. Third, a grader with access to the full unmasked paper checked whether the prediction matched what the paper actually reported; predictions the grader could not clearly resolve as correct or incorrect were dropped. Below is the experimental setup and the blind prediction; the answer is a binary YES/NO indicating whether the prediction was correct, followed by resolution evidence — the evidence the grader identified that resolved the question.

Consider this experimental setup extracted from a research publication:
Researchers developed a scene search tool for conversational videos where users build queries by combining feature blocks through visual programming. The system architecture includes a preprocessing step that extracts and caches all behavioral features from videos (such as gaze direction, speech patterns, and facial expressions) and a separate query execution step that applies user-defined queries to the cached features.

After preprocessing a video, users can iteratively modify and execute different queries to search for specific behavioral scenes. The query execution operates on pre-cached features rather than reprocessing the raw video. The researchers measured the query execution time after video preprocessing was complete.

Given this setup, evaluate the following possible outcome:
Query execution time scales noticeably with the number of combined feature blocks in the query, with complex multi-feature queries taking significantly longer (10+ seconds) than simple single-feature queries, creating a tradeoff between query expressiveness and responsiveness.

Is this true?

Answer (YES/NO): NO